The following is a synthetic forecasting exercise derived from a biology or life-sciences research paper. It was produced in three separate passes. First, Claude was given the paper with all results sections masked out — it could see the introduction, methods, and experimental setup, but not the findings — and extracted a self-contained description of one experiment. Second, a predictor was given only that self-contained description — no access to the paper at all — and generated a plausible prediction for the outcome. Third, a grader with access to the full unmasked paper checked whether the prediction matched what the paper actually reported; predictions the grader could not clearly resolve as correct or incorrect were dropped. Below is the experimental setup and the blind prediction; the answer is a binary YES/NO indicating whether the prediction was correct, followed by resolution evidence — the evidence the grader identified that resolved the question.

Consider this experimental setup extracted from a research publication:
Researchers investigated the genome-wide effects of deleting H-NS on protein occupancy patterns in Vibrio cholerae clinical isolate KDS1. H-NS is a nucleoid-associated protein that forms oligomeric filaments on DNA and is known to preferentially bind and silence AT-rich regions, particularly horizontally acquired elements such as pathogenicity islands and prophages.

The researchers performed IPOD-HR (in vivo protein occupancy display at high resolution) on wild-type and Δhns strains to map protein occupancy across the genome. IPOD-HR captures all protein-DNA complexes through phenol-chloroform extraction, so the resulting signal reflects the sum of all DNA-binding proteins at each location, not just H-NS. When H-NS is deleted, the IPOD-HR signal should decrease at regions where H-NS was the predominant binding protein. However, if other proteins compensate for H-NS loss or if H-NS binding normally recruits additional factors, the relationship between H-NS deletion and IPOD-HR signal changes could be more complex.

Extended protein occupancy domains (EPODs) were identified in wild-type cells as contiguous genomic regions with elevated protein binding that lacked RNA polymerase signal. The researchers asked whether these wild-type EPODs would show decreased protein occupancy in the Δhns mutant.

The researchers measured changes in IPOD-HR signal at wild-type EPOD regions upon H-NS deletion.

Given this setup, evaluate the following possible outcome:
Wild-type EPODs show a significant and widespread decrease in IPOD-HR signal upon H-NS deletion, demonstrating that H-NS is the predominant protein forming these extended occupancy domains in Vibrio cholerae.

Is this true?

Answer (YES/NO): NO